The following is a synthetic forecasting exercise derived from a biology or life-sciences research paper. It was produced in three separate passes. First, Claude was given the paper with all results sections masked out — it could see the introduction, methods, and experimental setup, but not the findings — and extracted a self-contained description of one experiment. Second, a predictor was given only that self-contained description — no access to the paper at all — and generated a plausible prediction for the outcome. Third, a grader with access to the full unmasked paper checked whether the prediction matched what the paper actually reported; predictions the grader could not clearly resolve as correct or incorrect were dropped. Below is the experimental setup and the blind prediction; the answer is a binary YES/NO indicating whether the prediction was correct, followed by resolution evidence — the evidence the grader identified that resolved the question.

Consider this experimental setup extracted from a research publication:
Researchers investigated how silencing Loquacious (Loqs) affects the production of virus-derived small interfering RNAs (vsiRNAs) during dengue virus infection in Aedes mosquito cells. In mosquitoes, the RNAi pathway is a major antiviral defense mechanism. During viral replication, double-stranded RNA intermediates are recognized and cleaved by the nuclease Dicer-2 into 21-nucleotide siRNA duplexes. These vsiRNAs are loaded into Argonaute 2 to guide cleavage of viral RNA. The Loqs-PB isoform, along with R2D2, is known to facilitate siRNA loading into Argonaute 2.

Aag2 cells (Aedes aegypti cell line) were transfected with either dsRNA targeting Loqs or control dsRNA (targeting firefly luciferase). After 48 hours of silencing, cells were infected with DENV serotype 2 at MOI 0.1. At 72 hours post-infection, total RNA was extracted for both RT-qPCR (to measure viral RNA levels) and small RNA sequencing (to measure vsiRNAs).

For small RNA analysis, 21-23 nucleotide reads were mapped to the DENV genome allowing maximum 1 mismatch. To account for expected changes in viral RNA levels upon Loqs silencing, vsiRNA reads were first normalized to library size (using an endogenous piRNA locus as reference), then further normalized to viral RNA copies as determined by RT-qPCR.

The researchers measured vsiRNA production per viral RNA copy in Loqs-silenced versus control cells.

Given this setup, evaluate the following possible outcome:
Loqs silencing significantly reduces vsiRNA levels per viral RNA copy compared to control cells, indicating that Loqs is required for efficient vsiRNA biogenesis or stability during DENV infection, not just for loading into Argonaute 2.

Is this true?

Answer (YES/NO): NO